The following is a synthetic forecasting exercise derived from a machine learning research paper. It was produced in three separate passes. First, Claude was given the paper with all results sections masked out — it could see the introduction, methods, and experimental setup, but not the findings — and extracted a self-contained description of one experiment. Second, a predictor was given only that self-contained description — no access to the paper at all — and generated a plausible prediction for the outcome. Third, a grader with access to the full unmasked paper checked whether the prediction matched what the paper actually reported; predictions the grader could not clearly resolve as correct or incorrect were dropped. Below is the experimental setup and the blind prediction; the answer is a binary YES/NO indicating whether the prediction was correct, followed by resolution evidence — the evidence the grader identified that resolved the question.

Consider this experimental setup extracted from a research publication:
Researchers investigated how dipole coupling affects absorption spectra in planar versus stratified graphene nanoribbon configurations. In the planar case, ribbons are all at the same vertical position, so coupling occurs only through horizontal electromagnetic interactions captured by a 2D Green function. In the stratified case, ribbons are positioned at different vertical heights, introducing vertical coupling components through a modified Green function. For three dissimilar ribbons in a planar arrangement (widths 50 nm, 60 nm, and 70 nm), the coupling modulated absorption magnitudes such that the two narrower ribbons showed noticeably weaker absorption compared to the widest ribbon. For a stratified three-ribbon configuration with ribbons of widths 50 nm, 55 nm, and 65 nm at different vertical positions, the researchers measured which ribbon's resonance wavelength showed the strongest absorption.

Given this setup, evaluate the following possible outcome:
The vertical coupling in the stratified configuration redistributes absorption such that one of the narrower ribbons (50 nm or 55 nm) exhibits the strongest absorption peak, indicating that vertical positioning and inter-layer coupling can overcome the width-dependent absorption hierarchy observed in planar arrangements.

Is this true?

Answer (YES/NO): YES